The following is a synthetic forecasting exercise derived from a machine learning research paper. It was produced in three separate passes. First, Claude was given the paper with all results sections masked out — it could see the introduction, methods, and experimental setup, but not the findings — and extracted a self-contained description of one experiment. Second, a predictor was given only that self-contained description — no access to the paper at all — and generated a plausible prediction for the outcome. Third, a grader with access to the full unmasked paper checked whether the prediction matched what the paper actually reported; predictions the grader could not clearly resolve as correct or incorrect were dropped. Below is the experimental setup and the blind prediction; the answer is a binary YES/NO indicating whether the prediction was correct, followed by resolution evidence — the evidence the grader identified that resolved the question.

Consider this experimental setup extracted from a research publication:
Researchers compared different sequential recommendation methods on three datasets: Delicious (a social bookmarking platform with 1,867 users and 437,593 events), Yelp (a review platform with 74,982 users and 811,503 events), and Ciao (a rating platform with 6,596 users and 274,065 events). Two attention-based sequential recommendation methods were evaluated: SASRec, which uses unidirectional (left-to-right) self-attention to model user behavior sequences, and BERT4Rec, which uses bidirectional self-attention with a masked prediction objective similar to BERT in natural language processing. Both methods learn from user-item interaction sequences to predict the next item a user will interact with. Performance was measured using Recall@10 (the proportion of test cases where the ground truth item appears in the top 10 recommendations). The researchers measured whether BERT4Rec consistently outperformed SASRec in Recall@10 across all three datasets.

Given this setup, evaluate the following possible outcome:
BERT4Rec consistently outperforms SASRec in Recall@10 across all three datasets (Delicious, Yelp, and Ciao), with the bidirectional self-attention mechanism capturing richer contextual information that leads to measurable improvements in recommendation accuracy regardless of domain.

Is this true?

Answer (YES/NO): NO